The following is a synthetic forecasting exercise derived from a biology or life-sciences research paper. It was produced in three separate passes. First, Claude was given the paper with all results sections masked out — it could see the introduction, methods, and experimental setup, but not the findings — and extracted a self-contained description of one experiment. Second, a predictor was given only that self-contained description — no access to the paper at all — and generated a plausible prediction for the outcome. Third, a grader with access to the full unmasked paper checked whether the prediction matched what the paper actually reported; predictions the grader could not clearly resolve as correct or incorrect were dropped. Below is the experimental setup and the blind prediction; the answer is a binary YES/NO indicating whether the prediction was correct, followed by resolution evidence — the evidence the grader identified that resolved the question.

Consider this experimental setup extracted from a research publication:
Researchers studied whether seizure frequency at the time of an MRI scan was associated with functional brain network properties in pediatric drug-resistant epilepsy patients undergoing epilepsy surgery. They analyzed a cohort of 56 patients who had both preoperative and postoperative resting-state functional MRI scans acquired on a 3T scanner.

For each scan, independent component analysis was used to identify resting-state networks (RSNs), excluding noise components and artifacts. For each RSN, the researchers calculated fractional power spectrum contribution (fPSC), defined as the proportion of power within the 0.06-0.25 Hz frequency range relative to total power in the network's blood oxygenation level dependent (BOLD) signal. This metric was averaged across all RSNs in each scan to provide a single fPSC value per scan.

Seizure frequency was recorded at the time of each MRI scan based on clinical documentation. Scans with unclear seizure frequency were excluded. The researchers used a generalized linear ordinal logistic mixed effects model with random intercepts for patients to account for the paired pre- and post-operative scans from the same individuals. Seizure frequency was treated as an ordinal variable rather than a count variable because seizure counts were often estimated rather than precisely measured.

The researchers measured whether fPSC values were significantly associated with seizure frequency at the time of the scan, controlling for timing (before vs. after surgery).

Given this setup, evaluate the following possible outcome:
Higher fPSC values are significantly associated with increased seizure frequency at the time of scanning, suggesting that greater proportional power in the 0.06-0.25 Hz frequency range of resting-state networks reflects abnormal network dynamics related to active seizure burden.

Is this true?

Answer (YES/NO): NO